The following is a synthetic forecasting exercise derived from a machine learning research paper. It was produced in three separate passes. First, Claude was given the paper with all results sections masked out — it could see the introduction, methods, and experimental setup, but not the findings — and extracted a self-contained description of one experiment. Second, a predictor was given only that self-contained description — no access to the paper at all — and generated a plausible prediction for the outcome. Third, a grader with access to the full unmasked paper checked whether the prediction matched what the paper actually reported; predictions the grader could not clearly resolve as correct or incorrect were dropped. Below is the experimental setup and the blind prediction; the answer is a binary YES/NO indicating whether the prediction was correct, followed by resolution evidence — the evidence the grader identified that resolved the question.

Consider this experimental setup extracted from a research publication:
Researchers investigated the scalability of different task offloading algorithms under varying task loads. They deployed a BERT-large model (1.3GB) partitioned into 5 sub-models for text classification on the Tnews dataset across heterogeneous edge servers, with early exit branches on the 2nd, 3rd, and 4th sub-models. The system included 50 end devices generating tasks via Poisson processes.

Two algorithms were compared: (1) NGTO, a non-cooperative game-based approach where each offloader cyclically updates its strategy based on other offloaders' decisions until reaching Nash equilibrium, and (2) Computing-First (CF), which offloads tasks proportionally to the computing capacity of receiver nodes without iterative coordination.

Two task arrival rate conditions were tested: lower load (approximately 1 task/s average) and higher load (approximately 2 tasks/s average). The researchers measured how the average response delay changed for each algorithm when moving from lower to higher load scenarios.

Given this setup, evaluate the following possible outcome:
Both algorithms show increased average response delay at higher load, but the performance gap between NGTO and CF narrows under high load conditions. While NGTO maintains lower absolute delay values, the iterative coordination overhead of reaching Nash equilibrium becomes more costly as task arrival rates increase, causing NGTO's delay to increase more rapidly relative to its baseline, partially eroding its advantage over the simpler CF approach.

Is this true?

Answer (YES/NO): NO